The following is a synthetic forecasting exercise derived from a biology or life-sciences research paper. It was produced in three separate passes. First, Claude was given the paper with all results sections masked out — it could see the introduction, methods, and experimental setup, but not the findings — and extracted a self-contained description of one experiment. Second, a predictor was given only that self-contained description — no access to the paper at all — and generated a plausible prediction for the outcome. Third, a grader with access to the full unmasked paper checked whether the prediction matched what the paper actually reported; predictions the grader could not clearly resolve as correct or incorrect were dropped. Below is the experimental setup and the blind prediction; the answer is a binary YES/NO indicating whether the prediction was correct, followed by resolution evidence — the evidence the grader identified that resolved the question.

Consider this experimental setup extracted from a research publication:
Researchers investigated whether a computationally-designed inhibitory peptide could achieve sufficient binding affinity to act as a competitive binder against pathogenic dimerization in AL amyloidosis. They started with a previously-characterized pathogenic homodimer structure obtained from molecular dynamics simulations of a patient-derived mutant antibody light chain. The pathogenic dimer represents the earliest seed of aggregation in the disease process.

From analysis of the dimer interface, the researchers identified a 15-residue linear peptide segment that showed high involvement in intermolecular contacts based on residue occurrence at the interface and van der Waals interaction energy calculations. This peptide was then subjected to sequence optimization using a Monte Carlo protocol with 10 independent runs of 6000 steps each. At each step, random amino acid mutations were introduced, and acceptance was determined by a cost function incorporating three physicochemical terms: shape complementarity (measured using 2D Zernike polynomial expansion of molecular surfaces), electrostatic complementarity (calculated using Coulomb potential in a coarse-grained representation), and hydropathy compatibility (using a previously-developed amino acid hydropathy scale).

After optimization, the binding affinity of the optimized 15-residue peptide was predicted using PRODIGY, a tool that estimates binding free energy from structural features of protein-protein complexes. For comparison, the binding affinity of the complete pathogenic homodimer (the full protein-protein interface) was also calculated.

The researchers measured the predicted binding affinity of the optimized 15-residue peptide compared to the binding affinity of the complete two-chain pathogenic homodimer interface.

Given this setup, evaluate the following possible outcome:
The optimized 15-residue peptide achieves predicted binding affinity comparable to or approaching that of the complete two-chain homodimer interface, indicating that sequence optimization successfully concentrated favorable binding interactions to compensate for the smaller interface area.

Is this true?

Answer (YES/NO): YES